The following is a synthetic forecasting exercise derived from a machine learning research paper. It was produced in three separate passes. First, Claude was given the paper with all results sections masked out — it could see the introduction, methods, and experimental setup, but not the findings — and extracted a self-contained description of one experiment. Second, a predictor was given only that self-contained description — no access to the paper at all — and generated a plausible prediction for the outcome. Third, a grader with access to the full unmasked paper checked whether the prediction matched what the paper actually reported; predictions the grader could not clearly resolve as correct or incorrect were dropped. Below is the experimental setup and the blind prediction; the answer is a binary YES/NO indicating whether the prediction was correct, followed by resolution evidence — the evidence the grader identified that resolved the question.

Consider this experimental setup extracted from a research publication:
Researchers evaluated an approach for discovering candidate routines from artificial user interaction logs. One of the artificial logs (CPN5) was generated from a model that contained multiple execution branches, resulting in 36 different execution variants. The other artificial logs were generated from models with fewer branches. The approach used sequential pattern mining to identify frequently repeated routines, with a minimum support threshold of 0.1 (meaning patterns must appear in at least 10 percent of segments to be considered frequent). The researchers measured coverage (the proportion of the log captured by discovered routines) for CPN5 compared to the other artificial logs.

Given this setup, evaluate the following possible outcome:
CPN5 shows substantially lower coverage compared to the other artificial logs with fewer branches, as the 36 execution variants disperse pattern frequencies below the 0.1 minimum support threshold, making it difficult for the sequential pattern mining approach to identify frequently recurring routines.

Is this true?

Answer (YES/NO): YES